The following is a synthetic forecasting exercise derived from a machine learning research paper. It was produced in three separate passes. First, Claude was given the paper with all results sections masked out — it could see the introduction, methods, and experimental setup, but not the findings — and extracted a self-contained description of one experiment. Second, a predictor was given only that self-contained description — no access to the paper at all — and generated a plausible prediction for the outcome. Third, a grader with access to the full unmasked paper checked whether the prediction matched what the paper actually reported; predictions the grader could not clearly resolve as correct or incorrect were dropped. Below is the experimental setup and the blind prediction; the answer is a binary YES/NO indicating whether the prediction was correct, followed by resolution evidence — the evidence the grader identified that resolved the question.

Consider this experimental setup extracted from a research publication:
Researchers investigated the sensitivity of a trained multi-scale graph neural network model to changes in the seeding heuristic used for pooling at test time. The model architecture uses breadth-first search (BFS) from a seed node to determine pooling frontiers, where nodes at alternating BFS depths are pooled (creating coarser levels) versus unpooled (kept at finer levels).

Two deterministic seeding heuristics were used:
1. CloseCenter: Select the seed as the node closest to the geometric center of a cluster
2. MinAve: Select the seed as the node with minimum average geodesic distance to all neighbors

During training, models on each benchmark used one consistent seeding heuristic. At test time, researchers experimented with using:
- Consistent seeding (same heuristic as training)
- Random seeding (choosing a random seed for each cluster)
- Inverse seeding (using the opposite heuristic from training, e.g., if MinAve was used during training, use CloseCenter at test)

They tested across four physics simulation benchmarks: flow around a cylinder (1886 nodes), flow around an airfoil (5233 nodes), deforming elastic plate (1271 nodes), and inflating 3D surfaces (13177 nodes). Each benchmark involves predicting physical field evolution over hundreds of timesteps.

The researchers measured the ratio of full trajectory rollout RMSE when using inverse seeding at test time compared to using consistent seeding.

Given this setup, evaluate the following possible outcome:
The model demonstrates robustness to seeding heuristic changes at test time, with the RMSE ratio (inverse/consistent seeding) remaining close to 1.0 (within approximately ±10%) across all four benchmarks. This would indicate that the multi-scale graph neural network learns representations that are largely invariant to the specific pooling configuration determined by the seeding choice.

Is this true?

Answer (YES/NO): NO